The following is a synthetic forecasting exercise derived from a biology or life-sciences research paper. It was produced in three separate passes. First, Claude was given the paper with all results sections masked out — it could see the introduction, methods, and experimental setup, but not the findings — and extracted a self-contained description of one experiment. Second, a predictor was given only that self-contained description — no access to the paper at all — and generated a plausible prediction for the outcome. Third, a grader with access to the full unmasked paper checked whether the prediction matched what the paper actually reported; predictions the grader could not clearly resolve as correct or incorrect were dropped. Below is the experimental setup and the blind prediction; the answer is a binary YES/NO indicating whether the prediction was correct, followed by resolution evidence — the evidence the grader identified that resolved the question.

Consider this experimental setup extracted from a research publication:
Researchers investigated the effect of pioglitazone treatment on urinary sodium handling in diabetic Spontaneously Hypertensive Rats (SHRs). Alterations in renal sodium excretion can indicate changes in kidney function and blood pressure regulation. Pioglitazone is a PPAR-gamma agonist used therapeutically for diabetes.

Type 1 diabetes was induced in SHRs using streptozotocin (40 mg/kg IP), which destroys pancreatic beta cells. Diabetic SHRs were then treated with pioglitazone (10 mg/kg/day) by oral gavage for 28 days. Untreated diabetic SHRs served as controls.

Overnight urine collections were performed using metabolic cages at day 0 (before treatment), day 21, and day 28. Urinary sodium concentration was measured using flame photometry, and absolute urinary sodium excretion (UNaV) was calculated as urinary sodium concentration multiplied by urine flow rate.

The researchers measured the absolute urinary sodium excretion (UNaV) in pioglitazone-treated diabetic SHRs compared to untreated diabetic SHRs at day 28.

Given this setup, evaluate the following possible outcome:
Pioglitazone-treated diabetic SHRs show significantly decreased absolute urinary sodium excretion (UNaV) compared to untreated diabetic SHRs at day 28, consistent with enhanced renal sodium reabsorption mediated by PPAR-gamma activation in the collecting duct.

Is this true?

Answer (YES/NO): NO